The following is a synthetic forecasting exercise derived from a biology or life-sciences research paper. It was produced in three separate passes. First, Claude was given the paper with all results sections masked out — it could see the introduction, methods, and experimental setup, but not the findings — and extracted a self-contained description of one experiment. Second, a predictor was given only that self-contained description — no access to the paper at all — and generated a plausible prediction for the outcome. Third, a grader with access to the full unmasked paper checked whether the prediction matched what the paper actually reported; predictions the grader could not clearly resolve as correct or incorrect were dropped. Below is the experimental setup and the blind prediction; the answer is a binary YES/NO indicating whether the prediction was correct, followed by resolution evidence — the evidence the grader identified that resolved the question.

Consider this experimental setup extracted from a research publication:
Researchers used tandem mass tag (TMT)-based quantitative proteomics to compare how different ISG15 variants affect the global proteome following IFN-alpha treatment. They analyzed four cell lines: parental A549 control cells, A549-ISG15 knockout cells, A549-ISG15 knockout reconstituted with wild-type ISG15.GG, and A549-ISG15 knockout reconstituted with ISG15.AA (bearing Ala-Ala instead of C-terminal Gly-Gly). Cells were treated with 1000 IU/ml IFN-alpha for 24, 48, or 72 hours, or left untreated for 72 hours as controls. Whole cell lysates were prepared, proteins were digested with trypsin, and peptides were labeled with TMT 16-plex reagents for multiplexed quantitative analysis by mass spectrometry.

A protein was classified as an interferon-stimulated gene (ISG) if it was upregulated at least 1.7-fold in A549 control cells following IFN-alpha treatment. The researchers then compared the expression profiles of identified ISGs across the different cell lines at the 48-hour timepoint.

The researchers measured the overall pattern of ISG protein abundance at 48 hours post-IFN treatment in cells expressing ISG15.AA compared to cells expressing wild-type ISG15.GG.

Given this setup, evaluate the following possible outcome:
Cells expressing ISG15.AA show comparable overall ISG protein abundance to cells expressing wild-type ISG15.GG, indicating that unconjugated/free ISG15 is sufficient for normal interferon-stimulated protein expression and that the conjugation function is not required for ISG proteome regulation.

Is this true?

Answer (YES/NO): NO